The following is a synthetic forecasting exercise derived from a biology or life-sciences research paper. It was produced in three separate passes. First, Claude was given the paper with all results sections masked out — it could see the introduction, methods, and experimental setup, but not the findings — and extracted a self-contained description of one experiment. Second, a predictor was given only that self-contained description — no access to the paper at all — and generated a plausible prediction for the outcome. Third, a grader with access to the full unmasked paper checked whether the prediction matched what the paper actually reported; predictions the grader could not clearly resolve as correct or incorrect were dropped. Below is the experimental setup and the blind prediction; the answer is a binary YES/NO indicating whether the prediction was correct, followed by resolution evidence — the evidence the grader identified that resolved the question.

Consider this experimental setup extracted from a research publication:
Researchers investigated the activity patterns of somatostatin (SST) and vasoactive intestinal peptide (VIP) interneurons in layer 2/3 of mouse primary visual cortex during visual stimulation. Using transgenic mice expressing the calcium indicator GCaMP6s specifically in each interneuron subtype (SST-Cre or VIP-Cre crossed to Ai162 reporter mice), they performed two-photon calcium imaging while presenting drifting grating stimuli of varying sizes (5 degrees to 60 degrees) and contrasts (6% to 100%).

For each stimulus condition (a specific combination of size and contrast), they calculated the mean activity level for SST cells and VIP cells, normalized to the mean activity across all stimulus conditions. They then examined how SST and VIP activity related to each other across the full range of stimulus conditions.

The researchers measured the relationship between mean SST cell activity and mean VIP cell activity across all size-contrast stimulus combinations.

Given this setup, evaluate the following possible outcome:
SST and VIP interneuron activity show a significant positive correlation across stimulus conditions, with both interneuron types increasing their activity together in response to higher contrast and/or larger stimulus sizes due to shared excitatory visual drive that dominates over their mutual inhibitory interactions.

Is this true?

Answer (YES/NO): NO